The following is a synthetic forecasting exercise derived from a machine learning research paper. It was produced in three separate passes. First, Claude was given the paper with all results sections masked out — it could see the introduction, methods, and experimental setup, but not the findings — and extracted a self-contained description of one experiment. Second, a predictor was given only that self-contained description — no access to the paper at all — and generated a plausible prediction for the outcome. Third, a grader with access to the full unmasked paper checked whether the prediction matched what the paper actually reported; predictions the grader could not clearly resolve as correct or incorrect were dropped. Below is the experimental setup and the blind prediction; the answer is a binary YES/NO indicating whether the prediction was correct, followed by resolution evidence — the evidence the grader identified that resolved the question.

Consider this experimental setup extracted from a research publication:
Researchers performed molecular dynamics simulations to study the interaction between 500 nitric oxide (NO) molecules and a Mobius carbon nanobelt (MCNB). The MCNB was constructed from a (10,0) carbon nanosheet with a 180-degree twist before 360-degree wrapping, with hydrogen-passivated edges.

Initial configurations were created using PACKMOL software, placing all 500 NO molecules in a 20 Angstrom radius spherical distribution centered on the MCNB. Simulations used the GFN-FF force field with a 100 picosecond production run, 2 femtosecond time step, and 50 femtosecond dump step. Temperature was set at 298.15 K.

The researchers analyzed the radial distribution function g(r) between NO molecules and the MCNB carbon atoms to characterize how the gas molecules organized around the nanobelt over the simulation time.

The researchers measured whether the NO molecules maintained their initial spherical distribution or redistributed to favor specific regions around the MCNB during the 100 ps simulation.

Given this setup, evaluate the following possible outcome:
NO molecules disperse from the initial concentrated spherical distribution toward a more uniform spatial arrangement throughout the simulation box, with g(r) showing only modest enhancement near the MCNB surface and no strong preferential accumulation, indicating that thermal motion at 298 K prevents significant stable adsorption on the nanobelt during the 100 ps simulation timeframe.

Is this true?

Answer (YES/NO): NO